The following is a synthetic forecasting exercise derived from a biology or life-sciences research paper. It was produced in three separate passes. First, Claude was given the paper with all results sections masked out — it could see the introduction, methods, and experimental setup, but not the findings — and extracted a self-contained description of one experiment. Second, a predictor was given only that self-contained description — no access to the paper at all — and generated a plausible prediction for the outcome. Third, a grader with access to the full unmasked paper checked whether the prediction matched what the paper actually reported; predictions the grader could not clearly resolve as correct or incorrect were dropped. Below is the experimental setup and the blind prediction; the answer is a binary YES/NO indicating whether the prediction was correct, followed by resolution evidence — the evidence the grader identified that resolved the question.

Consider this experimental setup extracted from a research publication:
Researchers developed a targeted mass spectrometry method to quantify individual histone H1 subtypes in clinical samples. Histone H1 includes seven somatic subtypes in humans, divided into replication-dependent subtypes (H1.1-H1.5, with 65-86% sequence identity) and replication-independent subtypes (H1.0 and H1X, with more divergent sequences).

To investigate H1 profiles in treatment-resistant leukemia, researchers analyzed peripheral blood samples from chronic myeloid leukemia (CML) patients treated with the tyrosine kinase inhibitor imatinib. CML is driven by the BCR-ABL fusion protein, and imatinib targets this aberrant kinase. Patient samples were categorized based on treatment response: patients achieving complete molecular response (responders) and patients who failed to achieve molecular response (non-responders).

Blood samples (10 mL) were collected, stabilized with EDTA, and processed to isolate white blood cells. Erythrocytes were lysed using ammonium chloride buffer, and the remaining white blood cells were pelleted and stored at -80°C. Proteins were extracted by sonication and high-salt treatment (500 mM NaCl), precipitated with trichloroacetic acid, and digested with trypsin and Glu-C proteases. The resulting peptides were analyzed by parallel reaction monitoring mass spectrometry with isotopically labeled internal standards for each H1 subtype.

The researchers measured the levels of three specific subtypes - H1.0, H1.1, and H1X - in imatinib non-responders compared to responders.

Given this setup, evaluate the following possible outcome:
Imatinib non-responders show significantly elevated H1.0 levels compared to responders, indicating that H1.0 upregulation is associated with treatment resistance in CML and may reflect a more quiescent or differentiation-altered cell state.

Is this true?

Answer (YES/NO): NO